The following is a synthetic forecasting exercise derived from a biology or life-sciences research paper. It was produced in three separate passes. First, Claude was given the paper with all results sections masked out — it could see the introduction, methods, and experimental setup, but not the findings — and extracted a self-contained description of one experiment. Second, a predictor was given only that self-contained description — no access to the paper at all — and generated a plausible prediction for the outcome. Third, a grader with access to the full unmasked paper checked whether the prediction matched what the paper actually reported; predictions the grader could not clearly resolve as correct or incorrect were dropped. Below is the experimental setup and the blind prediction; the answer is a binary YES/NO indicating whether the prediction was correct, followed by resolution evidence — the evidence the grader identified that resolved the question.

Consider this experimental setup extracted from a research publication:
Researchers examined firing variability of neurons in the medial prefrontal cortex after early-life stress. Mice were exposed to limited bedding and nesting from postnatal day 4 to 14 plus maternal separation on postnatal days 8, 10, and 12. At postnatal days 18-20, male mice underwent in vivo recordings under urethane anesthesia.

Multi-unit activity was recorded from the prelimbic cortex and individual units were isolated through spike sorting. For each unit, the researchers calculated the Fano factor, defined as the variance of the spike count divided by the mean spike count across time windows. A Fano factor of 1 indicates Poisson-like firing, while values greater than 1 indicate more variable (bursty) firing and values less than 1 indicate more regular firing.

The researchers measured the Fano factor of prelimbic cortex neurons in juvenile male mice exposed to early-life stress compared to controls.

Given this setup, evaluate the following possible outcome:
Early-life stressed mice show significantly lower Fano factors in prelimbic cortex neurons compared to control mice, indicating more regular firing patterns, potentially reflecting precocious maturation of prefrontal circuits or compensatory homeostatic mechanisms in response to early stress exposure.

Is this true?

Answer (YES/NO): NO